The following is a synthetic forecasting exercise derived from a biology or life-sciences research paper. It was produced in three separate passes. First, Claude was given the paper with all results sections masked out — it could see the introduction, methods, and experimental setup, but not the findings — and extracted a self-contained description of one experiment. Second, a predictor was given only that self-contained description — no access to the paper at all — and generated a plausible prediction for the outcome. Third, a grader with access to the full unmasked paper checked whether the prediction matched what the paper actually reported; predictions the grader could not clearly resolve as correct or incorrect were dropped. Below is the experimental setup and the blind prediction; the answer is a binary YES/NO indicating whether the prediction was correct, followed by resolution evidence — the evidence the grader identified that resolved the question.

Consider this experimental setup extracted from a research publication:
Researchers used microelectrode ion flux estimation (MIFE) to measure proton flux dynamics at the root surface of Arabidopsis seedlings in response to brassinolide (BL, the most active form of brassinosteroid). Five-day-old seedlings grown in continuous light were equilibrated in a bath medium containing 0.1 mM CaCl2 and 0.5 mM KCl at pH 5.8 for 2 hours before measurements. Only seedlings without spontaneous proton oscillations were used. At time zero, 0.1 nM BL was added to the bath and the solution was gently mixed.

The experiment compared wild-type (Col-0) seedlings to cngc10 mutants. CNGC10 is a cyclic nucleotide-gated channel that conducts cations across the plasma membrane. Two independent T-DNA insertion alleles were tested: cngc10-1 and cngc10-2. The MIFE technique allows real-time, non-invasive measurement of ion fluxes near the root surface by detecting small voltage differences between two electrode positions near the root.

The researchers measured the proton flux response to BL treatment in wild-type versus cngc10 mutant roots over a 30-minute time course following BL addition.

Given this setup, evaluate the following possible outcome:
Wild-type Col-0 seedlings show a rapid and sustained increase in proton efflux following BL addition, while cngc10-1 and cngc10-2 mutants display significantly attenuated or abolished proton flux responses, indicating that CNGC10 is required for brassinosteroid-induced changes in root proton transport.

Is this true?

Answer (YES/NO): YES